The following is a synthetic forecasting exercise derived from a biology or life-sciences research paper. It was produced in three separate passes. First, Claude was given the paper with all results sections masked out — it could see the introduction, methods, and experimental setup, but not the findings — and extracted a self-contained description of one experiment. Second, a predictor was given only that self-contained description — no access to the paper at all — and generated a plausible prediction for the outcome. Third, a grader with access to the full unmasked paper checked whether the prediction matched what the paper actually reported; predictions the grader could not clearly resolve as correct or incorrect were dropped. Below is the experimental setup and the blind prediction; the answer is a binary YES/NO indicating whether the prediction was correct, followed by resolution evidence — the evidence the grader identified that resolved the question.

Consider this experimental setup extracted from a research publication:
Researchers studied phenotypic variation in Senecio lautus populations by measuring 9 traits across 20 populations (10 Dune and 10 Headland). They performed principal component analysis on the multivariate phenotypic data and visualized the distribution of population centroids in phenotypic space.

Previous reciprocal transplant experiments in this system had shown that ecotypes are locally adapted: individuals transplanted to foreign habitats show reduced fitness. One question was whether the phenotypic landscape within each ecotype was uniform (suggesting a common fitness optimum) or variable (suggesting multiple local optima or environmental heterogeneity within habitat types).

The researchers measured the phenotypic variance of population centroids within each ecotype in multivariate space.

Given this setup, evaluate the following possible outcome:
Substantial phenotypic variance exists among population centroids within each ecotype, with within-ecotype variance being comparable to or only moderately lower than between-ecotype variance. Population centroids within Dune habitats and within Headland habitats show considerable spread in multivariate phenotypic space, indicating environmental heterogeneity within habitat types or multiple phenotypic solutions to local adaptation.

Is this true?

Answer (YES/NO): NO